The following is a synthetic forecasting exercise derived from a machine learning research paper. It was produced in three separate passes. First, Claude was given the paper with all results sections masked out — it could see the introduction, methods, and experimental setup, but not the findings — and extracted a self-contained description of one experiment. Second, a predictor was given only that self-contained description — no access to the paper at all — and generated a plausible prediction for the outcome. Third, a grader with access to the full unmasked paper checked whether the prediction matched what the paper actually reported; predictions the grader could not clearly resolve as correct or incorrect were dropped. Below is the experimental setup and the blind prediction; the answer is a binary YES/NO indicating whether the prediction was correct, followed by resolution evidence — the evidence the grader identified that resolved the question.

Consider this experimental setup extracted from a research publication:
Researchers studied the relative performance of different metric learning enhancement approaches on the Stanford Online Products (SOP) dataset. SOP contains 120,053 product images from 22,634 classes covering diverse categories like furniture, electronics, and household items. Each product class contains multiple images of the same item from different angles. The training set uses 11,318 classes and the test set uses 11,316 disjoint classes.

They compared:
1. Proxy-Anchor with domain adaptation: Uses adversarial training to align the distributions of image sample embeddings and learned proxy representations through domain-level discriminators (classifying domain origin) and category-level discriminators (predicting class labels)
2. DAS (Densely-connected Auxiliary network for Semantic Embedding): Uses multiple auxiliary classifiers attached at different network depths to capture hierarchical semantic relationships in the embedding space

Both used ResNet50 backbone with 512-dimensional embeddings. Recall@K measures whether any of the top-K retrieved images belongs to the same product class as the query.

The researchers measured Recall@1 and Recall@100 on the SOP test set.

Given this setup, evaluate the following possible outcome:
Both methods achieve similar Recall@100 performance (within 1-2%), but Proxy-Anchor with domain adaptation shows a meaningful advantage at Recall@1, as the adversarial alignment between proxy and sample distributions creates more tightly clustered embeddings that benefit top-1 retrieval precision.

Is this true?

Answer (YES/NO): NO